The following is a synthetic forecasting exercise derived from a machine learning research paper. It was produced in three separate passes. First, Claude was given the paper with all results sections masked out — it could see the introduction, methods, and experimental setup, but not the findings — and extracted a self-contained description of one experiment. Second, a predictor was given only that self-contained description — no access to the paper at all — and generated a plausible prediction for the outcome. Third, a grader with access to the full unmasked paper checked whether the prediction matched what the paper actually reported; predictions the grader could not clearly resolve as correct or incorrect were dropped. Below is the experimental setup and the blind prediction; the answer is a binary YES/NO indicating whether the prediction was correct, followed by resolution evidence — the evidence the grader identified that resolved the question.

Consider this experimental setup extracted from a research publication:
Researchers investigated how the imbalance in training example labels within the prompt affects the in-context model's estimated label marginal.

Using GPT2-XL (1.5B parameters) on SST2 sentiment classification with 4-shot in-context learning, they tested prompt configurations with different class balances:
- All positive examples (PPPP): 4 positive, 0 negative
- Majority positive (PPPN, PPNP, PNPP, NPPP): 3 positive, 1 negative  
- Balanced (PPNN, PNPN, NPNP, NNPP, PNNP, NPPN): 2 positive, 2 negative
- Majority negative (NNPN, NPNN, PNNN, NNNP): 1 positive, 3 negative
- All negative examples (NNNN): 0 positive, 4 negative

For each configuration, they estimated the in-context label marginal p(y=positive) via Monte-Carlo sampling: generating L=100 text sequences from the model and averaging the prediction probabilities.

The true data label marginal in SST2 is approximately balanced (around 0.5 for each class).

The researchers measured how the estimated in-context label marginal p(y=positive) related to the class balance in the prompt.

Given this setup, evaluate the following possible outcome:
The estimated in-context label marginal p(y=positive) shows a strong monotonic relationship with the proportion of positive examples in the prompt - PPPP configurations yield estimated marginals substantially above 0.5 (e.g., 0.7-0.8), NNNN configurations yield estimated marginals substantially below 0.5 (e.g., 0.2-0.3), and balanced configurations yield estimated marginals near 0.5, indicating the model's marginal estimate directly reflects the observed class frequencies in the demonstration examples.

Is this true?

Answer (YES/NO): NO